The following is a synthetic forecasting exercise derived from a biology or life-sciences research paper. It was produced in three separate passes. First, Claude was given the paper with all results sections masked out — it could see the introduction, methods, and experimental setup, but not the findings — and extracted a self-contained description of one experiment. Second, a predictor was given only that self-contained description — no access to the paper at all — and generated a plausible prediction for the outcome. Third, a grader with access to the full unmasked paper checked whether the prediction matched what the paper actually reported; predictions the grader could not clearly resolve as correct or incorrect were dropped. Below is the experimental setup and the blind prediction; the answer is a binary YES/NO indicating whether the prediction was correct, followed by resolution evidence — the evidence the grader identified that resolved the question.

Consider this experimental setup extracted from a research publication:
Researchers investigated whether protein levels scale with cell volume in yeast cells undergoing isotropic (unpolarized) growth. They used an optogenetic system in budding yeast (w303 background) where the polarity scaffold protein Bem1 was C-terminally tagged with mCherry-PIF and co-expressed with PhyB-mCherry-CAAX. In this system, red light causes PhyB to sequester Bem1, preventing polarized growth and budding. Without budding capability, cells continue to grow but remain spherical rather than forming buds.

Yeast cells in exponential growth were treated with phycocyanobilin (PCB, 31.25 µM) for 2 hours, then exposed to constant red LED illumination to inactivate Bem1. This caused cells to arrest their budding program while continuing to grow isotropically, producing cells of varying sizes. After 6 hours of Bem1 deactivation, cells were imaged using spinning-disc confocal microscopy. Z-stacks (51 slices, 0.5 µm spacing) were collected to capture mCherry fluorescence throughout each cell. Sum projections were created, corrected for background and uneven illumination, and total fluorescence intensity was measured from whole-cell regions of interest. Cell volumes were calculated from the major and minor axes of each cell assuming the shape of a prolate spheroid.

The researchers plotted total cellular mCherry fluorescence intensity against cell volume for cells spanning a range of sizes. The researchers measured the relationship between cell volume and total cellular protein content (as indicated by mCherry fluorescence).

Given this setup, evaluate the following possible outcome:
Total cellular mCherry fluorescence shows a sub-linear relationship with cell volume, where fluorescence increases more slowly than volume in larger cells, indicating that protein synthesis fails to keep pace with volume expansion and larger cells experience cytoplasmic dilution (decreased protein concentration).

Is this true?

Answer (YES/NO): NO